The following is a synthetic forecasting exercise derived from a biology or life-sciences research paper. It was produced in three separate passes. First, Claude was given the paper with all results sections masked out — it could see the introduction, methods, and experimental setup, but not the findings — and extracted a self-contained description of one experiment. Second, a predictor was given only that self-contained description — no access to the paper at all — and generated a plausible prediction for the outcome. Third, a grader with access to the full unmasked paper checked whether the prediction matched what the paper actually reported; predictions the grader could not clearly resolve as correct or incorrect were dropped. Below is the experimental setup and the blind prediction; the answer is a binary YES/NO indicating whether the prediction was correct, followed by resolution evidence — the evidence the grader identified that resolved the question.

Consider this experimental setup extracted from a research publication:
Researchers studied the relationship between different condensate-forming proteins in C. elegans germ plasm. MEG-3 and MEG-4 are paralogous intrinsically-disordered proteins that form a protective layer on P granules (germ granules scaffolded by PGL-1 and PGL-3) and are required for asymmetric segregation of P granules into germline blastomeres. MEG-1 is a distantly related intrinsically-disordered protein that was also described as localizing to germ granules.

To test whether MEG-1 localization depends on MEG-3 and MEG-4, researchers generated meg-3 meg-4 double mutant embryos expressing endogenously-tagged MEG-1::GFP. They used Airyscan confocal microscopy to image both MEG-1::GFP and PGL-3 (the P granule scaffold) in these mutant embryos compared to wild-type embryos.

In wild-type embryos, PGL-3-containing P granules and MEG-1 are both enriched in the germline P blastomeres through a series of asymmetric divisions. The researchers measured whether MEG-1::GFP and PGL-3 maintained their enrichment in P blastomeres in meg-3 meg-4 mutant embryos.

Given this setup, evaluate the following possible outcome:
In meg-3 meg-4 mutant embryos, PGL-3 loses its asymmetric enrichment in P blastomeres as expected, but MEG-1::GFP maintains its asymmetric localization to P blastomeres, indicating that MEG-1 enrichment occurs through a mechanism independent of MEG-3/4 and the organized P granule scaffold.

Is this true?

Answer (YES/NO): YES